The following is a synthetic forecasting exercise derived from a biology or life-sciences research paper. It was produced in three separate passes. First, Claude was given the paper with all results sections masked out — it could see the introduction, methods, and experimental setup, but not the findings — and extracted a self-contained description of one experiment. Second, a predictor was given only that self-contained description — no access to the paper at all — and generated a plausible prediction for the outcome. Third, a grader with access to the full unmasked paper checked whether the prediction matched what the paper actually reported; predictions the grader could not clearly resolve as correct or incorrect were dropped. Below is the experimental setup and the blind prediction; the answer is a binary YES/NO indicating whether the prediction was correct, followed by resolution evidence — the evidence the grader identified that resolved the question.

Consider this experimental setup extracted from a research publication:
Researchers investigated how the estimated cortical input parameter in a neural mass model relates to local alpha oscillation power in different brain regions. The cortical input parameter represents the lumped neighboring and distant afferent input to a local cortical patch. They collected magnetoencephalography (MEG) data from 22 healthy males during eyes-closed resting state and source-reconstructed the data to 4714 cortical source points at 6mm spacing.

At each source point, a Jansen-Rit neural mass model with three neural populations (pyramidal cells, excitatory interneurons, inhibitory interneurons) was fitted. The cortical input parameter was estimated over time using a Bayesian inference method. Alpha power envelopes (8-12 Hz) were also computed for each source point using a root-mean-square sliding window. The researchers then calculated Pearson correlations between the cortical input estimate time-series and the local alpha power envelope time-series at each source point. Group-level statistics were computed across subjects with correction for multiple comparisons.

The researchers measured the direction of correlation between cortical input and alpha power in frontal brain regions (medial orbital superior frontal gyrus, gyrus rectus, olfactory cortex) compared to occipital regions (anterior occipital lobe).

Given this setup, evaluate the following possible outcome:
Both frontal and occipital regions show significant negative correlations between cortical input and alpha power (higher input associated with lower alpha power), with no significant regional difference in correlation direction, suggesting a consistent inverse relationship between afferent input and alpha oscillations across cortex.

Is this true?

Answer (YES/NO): NO